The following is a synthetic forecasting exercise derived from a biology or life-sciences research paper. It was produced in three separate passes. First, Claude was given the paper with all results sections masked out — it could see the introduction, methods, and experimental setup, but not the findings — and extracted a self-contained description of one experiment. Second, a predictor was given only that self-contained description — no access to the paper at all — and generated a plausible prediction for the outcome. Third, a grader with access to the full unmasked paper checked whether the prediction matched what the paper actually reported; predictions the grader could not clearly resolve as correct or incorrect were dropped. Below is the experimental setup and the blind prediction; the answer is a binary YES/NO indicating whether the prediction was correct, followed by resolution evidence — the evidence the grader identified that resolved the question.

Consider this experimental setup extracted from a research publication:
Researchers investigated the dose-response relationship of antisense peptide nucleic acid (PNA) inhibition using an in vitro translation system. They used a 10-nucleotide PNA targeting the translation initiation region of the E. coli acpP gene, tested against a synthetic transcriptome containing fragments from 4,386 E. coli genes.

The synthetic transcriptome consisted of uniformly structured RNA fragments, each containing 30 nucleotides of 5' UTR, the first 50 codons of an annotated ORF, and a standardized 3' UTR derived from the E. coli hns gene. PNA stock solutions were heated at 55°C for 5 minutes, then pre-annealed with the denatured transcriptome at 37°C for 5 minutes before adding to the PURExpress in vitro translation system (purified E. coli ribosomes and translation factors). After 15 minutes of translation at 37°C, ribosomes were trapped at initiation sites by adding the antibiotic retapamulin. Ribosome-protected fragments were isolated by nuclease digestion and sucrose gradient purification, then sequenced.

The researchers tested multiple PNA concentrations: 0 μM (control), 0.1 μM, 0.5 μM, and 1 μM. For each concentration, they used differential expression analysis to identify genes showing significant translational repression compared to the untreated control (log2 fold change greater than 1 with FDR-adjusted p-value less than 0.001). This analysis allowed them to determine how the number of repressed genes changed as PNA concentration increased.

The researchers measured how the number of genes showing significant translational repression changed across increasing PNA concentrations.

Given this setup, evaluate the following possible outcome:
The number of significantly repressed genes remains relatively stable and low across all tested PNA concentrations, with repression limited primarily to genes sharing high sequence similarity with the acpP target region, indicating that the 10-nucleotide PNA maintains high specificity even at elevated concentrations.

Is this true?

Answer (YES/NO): NO